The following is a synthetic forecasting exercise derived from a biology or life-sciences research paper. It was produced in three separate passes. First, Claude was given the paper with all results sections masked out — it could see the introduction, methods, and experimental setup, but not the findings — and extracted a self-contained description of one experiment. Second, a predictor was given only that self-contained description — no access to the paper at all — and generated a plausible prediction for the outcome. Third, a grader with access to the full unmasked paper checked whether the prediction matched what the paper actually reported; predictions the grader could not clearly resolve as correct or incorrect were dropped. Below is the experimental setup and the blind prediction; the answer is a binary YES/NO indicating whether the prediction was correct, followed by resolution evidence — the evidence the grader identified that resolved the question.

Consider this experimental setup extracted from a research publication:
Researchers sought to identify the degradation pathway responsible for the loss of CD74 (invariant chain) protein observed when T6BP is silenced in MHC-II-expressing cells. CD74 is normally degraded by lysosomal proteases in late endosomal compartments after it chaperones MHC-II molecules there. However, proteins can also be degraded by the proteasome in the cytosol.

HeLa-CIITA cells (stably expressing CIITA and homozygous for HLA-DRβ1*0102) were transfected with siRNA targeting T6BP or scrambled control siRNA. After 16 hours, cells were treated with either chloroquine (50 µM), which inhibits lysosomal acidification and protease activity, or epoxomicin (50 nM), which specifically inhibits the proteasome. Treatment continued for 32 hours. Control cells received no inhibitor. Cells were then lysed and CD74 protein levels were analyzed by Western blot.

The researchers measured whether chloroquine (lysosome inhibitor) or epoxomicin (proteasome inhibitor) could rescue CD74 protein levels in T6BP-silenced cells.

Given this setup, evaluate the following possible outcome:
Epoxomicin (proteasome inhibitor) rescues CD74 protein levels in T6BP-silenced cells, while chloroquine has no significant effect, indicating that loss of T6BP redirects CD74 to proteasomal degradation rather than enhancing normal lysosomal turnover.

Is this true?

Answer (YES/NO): NO